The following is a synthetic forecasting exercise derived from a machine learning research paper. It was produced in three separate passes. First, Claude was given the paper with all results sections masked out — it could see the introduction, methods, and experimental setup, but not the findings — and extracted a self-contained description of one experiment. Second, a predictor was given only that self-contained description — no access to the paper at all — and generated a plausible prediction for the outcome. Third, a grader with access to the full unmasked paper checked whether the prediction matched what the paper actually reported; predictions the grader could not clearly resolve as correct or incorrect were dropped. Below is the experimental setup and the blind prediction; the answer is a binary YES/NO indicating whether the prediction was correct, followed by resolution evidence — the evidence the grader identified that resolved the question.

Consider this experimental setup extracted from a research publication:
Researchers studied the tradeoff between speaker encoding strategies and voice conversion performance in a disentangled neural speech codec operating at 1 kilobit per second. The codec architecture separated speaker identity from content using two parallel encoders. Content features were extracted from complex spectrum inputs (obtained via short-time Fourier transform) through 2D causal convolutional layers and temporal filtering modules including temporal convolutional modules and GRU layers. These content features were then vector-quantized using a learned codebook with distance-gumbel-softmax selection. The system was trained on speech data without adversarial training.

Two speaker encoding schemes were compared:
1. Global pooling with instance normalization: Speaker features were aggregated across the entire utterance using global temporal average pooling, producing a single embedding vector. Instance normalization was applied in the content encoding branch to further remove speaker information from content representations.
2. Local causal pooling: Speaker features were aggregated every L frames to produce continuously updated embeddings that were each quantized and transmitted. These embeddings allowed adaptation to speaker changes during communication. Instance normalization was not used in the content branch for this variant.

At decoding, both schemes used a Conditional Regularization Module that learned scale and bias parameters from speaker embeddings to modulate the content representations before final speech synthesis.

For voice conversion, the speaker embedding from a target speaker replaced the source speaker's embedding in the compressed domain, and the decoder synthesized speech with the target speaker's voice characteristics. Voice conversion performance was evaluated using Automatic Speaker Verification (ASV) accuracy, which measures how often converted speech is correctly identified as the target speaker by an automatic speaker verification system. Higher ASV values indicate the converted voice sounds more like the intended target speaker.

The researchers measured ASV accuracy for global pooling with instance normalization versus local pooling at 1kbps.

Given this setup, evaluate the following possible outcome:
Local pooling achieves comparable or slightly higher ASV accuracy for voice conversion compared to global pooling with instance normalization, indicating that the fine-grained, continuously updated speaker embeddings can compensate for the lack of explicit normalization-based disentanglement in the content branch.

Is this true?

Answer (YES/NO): NO